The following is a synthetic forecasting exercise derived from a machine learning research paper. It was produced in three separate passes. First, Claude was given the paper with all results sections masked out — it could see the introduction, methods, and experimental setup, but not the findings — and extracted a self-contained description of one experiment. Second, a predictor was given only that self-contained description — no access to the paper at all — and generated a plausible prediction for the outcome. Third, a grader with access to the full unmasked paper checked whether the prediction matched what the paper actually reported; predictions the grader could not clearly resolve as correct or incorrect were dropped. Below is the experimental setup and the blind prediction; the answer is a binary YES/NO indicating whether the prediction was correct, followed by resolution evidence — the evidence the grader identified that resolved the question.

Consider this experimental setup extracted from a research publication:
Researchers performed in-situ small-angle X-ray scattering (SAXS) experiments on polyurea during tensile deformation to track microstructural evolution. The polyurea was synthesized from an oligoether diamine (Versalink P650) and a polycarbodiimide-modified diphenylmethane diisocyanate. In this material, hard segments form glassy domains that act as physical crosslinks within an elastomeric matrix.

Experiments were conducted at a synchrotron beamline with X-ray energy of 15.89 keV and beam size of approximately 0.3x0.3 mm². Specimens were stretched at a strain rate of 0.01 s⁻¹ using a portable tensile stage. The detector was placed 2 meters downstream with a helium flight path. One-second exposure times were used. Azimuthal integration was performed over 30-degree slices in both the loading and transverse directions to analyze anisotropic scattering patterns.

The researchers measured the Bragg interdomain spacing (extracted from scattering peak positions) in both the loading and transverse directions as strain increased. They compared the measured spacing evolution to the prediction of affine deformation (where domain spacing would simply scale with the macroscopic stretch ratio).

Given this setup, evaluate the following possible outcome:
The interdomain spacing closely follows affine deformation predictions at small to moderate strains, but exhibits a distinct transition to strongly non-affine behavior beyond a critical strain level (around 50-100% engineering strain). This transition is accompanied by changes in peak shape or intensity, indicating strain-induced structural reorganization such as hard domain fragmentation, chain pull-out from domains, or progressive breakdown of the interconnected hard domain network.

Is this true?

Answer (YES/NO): NO